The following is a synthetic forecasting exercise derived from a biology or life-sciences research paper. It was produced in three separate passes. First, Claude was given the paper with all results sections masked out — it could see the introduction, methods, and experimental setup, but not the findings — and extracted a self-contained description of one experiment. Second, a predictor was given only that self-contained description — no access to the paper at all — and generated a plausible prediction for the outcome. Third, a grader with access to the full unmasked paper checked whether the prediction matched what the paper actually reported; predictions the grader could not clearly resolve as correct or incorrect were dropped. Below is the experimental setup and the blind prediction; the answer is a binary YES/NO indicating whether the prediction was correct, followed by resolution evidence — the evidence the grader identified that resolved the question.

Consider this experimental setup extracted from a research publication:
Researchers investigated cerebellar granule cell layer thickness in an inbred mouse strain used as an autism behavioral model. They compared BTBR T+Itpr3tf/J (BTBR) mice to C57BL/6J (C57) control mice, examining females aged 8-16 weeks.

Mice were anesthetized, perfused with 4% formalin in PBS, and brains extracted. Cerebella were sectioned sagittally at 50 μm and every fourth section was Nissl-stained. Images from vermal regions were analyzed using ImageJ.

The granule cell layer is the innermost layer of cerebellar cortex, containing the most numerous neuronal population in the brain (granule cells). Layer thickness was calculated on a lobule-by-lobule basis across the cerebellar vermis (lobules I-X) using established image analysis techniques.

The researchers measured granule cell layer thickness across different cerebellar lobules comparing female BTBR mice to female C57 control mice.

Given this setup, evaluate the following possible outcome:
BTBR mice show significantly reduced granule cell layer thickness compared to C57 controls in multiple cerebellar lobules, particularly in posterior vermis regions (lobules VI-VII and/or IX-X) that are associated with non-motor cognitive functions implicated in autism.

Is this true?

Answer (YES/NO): NO